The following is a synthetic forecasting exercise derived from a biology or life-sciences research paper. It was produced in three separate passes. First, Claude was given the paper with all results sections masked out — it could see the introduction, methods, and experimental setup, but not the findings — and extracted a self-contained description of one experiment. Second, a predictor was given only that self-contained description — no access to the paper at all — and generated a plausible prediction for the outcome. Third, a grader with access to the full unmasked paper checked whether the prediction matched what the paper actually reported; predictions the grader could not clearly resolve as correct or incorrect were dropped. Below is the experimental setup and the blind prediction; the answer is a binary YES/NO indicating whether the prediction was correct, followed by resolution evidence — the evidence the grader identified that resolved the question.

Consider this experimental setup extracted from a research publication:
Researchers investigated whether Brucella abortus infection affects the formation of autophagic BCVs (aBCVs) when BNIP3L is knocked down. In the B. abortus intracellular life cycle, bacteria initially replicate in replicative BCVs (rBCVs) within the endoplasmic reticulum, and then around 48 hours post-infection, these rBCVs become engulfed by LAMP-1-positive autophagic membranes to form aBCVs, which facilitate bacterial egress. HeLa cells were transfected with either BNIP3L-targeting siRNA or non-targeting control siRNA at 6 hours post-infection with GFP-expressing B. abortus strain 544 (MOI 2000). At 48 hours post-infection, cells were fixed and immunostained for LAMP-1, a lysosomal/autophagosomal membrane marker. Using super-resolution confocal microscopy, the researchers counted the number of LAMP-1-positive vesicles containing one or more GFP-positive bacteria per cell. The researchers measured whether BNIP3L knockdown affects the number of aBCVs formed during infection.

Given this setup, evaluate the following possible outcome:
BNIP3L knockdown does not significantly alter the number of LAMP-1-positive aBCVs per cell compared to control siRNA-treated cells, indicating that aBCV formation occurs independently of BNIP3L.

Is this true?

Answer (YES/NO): NO